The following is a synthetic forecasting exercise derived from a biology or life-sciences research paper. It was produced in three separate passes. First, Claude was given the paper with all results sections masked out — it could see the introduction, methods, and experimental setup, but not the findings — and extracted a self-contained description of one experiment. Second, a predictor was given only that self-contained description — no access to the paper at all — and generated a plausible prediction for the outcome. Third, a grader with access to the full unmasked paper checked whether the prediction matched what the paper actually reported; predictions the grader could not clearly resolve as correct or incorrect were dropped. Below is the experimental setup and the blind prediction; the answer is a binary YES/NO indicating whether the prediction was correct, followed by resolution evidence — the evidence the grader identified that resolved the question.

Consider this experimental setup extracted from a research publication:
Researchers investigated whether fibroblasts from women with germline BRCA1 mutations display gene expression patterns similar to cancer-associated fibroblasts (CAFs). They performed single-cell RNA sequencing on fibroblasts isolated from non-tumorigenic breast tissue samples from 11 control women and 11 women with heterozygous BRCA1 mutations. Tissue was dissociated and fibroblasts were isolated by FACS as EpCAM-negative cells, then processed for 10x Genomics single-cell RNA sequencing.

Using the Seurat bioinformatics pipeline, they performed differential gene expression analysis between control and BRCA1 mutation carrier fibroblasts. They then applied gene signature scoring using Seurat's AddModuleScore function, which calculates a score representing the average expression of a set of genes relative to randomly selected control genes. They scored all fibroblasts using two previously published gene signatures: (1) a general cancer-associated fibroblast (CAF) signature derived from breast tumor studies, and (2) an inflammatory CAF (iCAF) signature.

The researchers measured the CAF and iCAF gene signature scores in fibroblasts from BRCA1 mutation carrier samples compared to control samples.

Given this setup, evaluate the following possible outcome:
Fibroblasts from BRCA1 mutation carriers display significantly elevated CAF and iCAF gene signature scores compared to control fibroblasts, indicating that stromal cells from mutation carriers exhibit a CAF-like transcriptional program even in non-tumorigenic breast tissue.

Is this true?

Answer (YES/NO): YES